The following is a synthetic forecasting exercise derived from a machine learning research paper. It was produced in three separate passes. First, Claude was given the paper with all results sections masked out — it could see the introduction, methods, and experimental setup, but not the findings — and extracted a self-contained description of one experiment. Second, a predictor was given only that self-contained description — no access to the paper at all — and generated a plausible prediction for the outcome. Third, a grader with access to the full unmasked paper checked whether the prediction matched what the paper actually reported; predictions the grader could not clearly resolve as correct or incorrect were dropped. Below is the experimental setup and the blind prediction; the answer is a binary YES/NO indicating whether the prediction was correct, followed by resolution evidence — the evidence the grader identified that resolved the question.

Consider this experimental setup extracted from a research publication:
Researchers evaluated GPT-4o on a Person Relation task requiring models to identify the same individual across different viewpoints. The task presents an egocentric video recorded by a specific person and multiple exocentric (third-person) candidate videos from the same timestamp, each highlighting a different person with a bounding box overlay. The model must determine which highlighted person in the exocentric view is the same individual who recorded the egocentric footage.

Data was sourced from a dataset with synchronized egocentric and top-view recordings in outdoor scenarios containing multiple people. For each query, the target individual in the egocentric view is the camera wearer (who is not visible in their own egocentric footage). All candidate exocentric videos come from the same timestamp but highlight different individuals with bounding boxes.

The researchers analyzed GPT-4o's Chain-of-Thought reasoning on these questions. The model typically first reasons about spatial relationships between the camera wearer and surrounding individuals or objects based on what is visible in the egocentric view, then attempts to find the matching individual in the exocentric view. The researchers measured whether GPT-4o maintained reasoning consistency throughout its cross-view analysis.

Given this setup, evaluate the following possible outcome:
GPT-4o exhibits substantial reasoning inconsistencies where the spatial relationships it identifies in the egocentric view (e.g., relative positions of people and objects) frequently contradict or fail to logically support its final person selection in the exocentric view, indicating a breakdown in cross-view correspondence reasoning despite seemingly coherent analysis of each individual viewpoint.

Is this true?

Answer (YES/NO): YES